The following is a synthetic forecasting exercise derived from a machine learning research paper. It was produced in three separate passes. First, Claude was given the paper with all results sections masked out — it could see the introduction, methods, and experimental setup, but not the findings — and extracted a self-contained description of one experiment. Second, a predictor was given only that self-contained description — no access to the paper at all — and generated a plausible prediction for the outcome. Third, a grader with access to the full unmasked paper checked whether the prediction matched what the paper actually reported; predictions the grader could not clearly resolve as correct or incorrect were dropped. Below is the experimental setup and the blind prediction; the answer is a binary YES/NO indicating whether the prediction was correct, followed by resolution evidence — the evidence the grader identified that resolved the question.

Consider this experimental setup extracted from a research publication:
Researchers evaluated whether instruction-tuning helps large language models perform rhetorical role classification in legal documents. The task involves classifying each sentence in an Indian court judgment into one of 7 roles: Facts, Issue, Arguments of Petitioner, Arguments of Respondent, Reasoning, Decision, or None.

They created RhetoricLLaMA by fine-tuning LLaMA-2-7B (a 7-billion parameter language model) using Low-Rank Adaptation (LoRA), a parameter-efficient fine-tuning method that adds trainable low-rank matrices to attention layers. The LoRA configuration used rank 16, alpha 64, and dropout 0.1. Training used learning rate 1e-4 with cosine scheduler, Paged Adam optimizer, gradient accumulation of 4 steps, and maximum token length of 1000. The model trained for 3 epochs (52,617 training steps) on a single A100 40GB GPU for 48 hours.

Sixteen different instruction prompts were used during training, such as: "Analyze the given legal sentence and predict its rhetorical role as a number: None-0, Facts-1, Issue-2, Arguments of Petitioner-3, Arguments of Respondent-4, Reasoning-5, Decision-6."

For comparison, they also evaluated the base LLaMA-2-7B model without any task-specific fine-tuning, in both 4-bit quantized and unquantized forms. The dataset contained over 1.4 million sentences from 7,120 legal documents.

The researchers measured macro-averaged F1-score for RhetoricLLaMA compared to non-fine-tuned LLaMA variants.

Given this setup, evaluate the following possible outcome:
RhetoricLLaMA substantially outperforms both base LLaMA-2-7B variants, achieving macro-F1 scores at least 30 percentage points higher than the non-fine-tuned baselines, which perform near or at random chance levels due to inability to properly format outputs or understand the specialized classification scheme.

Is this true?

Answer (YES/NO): NO